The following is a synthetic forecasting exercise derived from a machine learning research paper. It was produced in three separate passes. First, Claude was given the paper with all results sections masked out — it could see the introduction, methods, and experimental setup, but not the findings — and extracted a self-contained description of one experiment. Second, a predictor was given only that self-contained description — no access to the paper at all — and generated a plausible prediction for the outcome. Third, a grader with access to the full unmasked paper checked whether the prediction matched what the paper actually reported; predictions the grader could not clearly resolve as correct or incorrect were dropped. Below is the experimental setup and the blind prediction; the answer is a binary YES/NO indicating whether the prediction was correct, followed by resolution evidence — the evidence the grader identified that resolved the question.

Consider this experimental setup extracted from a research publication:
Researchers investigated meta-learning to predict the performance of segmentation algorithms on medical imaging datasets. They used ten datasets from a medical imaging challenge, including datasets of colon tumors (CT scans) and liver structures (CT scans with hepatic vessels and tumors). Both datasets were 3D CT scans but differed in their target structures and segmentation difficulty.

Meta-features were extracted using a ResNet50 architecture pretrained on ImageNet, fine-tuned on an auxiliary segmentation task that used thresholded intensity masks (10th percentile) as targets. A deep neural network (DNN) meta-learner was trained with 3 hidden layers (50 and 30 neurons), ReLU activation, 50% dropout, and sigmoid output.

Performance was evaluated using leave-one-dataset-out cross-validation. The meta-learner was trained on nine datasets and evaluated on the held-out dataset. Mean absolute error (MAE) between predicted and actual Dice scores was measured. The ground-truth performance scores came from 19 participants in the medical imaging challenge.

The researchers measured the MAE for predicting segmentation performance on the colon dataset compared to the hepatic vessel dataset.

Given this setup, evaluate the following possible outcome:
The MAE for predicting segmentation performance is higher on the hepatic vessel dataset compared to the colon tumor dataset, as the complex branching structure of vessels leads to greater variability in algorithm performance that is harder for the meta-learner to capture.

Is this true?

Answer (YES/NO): NO